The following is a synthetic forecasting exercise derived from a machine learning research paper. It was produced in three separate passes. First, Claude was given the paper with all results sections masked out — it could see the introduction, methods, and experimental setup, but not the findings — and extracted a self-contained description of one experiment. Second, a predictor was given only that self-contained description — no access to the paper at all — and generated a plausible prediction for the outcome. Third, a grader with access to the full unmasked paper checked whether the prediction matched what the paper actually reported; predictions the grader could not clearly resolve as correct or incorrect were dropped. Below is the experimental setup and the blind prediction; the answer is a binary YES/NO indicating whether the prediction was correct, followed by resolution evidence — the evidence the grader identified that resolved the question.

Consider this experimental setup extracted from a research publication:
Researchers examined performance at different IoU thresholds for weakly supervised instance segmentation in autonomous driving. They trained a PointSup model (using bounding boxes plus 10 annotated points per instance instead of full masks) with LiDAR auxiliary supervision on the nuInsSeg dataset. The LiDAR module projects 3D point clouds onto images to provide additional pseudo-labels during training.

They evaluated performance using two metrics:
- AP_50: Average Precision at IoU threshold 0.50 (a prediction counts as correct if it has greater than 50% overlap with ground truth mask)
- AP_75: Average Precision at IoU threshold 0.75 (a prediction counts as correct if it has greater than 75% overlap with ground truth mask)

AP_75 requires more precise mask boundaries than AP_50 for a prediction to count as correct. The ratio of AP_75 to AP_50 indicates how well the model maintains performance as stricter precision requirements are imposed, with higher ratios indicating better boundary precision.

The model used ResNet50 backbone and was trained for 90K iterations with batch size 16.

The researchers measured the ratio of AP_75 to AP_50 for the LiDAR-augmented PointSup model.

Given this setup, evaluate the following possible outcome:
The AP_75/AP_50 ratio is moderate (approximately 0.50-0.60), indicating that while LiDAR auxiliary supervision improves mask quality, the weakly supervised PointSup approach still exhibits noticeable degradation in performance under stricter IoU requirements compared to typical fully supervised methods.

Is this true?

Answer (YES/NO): NO